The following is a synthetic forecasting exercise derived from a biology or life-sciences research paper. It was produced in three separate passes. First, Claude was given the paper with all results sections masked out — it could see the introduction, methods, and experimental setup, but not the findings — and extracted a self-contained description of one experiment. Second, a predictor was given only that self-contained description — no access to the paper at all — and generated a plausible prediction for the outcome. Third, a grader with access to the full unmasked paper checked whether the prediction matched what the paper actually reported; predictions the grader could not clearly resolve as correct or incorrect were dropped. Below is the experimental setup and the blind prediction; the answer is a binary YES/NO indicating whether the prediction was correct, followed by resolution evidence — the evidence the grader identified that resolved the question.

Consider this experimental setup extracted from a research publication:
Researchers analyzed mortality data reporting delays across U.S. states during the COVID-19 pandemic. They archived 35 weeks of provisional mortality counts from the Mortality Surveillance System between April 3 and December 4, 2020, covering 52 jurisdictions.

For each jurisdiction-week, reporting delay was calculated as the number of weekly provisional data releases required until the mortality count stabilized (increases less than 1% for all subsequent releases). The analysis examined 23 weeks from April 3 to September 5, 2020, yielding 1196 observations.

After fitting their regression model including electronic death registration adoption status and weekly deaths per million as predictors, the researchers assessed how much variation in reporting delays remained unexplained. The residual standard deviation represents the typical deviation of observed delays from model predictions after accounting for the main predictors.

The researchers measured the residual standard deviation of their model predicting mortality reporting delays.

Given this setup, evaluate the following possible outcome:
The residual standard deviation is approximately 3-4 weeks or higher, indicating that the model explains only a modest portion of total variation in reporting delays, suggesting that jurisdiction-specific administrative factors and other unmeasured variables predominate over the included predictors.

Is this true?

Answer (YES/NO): NO